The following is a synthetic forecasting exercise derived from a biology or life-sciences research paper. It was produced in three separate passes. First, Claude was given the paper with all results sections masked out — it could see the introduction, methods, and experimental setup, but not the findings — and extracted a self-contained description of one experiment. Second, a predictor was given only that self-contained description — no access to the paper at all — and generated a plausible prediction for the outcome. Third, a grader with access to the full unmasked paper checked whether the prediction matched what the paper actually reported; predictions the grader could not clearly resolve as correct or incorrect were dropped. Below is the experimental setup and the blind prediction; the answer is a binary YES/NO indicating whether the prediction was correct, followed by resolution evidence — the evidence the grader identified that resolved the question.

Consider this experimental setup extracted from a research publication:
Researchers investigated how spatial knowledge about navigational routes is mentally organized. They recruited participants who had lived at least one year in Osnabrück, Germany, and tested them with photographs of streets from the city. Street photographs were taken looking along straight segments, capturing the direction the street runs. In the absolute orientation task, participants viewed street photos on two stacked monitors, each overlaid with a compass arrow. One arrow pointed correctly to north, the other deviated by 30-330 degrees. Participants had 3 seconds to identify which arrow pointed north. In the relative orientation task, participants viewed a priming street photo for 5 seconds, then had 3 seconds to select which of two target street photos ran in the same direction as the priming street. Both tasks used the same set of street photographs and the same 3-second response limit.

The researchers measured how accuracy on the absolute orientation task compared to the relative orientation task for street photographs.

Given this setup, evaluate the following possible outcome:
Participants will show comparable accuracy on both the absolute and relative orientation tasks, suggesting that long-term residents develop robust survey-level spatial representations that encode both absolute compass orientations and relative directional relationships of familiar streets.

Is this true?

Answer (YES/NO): NO